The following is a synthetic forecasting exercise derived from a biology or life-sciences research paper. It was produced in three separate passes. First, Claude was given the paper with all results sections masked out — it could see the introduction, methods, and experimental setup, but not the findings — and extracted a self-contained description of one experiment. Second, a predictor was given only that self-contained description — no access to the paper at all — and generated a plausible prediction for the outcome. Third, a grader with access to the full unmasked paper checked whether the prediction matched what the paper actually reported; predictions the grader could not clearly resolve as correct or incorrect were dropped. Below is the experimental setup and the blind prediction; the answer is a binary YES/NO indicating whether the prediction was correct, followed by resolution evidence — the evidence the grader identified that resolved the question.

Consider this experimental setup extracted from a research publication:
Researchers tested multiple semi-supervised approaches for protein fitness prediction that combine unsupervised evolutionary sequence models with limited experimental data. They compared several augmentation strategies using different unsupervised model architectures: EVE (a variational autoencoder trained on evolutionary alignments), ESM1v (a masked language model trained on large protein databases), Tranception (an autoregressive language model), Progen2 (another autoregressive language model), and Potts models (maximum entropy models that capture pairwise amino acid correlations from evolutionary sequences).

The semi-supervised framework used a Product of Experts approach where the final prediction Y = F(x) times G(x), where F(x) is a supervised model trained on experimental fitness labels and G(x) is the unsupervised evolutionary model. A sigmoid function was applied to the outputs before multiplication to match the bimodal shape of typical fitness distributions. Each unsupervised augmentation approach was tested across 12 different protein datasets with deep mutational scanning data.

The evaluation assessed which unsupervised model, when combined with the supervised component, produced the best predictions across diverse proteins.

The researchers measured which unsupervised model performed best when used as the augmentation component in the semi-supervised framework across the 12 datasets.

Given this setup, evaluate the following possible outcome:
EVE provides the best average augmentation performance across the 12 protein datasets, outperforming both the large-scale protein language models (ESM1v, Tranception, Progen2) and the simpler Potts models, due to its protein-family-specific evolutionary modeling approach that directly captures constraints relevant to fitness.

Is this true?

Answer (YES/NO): NO